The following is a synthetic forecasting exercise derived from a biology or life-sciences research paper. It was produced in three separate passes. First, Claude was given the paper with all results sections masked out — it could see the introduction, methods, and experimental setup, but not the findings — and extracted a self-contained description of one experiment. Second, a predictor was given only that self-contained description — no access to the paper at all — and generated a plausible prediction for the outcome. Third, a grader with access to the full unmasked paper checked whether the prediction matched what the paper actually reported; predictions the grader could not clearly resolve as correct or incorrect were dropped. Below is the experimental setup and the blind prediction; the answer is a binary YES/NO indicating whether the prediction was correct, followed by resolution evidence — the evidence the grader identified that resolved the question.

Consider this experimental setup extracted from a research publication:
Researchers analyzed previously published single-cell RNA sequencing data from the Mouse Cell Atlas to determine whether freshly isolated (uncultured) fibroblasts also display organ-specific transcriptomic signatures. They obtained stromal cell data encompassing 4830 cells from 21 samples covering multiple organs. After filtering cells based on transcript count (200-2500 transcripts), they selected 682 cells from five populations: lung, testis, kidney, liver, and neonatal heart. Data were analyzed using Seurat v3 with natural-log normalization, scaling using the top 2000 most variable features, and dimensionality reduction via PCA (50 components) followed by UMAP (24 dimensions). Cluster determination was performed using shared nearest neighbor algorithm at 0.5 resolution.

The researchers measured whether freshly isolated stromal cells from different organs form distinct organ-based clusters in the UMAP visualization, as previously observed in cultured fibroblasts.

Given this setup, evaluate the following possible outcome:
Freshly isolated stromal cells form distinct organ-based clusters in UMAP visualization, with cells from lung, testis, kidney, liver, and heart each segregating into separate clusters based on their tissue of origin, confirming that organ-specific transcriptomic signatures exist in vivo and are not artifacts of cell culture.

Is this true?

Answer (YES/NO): YES